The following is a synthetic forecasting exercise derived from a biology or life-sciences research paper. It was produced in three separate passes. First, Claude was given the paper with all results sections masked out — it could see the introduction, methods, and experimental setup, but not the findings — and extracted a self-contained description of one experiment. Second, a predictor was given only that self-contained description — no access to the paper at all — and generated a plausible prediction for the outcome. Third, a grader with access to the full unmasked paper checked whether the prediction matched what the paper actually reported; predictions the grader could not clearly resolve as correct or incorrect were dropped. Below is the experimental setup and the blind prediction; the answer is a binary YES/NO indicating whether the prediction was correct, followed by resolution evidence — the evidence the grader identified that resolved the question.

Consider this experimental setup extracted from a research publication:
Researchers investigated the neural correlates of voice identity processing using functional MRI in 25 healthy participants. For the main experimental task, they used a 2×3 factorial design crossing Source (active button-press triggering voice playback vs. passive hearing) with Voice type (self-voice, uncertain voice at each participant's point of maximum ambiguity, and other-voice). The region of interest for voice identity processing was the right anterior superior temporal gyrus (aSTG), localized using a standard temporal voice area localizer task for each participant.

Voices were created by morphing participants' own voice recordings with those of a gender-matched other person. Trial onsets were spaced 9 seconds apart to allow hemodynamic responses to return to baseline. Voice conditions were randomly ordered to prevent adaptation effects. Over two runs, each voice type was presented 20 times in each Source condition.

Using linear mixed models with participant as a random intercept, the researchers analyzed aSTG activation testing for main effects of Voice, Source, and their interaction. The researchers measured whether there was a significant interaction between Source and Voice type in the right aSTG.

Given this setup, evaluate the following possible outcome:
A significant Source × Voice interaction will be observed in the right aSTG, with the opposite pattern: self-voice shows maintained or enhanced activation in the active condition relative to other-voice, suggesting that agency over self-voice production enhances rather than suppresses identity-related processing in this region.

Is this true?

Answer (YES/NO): NO